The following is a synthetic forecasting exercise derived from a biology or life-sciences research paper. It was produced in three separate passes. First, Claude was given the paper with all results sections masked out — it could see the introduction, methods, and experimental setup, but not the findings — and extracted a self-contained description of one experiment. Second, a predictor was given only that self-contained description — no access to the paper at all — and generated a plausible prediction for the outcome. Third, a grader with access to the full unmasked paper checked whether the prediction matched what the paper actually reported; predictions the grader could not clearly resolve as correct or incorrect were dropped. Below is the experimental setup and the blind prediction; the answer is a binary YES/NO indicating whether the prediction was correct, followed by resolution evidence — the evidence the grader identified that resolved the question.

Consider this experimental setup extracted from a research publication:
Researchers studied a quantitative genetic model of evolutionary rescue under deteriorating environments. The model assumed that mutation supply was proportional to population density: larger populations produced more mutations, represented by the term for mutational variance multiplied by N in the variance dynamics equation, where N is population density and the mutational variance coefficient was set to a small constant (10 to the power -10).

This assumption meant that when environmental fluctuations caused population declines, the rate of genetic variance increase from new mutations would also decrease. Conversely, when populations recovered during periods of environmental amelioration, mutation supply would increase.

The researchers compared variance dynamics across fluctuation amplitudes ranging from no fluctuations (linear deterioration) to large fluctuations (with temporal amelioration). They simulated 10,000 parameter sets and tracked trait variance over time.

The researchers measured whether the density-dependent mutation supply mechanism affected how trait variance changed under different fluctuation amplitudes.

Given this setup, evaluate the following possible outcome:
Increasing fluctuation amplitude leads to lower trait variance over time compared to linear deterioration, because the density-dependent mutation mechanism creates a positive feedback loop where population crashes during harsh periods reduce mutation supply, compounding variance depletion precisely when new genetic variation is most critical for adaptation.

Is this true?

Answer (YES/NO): NO